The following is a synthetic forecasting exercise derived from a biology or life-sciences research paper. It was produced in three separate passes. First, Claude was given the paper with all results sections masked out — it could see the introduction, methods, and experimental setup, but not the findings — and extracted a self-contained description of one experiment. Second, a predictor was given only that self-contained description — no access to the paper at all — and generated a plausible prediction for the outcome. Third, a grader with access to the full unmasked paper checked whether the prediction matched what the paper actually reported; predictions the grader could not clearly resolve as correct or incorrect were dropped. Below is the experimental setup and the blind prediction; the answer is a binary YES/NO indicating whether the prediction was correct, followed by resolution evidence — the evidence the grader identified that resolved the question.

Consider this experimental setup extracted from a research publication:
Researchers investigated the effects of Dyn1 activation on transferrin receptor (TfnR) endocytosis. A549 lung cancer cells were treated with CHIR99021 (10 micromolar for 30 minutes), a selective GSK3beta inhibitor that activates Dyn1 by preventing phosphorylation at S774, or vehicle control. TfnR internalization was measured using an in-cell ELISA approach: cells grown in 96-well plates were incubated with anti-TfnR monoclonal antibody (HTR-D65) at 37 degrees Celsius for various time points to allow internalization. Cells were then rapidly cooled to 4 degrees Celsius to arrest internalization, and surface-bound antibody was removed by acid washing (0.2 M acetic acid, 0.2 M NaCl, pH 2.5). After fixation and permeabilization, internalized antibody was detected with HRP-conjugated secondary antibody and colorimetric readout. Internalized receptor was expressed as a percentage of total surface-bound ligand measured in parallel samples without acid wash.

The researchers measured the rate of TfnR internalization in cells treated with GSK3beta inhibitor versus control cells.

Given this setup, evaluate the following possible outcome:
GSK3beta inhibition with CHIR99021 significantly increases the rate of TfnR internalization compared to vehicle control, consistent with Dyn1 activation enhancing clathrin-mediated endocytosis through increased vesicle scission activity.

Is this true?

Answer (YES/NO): NO